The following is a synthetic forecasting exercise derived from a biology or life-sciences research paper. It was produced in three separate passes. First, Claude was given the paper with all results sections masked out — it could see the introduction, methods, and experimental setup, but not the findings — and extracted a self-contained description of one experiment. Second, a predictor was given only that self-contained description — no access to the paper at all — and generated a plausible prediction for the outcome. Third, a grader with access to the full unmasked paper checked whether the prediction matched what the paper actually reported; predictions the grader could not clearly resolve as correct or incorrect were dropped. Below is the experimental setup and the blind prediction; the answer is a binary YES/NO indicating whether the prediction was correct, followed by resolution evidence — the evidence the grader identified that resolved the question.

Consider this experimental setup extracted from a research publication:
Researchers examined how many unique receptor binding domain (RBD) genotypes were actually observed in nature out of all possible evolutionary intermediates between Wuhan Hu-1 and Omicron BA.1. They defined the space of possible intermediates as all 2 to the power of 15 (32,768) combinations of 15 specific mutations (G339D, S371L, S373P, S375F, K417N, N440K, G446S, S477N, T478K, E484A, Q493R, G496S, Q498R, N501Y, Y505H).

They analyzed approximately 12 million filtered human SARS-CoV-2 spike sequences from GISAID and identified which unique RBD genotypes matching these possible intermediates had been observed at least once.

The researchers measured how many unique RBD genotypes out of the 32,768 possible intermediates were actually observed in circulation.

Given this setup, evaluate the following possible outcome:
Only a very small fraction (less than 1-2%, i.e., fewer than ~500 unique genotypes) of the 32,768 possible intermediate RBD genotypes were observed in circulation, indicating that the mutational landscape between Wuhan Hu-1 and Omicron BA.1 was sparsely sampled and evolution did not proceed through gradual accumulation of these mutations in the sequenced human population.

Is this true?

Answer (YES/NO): NO